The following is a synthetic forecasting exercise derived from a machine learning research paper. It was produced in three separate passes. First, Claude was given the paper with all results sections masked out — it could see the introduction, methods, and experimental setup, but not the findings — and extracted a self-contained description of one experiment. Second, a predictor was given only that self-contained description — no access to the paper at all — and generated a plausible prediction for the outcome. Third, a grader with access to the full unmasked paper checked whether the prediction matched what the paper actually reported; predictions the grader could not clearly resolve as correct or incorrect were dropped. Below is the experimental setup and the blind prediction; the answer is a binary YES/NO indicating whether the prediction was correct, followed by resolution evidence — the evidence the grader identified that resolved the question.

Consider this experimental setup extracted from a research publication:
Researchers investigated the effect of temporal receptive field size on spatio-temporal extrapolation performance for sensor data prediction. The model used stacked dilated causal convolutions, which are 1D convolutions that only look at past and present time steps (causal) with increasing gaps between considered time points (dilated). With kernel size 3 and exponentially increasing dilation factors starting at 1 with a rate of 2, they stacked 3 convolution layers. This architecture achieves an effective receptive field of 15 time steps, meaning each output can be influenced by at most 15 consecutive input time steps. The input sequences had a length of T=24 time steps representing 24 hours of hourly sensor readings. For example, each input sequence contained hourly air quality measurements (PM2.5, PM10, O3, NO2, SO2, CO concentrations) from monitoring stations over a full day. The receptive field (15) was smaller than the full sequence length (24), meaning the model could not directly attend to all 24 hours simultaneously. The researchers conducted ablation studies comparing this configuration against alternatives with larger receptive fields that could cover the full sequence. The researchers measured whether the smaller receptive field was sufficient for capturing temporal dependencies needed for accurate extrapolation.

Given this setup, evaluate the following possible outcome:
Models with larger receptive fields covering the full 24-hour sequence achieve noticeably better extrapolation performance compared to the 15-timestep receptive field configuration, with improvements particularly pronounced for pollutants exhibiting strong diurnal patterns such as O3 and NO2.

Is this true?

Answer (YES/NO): NO